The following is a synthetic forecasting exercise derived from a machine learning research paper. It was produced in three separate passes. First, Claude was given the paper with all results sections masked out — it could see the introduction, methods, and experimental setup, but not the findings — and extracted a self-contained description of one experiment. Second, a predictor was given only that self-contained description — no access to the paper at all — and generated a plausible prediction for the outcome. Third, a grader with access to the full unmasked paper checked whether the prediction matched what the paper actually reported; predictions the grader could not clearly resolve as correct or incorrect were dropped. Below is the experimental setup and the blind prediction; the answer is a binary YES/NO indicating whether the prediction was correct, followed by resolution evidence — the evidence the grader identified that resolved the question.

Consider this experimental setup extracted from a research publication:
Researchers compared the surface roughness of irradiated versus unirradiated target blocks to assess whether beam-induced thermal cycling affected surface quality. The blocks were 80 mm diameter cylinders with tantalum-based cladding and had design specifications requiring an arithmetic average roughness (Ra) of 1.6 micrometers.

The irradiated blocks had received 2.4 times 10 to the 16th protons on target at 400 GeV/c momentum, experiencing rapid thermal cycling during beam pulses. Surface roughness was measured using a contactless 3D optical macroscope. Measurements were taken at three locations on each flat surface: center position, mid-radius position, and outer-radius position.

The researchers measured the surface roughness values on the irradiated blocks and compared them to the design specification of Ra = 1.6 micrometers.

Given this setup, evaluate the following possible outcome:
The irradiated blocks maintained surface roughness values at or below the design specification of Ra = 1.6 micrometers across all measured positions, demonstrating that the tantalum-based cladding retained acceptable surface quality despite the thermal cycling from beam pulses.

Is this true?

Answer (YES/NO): NO